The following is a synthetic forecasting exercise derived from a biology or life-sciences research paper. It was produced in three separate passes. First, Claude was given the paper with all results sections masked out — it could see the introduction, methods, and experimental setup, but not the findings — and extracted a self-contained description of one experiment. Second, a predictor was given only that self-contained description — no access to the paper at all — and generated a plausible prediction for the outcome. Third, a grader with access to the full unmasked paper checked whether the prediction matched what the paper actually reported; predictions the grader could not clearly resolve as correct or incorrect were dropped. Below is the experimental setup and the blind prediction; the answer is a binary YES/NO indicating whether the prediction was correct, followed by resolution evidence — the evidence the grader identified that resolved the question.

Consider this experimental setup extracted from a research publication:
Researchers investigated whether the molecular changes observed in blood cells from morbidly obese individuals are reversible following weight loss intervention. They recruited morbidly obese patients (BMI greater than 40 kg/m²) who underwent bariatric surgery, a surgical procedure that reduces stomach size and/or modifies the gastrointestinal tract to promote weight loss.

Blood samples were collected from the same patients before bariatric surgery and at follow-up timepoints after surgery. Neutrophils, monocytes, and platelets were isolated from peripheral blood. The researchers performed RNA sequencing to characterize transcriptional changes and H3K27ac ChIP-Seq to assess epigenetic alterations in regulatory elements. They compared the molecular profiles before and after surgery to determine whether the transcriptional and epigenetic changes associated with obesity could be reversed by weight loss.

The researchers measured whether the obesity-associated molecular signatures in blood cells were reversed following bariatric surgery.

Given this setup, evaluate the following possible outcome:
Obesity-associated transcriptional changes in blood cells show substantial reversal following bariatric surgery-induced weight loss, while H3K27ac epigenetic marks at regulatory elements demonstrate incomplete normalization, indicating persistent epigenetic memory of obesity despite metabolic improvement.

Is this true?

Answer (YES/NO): NO